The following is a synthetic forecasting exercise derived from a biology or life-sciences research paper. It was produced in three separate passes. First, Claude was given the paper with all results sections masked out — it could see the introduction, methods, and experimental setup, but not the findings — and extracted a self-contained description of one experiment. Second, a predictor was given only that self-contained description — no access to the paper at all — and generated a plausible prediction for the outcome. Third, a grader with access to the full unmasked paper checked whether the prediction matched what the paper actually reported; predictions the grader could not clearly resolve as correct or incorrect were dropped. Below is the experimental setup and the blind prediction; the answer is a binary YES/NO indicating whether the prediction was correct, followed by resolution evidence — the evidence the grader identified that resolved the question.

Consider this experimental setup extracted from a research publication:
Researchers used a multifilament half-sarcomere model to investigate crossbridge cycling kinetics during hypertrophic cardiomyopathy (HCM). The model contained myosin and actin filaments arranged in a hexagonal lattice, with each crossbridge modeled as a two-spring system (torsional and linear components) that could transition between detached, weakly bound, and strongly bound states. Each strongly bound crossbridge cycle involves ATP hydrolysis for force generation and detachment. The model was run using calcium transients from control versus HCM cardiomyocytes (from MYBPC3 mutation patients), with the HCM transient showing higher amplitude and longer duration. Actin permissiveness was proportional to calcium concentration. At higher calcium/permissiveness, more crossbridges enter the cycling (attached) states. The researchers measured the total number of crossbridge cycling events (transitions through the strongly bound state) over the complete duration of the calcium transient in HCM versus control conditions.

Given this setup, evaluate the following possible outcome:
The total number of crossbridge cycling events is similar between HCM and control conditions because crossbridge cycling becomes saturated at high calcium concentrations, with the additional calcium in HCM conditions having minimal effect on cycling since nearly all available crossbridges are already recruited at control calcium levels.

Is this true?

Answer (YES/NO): NO